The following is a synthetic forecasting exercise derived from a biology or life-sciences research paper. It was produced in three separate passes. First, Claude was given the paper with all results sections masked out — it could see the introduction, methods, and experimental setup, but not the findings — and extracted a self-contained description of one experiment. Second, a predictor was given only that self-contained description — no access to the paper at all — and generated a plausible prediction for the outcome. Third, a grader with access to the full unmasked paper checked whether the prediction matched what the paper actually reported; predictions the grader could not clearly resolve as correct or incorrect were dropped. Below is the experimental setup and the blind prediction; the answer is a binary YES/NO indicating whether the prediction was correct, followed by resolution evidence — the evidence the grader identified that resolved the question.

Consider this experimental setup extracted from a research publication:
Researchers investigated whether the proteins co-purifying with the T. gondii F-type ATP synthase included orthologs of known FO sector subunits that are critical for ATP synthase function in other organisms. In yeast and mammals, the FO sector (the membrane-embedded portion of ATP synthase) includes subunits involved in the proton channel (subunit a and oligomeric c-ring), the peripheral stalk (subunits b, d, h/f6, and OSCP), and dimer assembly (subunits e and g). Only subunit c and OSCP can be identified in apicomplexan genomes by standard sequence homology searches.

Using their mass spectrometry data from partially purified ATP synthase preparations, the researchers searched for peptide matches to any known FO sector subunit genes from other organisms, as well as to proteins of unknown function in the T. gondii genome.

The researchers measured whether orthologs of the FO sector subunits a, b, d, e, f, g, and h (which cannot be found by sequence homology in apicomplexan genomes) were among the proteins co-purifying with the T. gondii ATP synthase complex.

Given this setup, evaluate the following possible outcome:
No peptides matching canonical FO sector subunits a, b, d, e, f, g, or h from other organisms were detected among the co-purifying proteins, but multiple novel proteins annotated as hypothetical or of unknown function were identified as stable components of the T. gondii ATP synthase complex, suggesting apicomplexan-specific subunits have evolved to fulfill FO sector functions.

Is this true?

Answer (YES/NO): YES